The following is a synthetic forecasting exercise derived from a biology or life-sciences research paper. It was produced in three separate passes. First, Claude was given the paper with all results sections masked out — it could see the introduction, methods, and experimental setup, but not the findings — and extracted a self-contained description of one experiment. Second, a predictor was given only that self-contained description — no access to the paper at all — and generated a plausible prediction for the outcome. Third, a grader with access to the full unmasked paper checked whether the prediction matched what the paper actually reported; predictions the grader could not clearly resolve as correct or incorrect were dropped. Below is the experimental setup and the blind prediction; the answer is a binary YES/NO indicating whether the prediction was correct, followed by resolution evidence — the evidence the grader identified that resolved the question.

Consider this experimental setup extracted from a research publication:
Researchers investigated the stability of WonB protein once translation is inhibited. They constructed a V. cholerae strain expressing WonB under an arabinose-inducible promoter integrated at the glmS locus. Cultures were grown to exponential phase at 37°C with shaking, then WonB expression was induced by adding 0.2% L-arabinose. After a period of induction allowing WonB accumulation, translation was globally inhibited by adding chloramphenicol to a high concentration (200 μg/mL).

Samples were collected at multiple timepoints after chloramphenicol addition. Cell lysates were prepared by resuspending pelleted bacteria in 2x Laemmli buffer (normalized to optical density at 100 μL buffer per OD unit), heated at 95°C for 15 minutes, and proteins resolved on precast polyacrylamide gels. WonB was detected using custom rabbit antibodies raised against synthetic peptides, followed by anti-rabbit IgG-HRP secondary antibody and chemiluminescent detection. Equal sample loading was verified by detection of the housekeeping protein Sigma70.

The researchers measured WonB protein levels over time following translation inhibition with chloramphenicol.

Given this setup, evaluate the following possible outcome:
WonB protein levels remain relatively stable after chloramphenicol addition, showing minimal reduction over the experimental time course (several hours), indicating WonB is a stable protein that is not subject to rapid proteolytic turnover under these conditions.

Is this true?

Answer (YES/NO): NO